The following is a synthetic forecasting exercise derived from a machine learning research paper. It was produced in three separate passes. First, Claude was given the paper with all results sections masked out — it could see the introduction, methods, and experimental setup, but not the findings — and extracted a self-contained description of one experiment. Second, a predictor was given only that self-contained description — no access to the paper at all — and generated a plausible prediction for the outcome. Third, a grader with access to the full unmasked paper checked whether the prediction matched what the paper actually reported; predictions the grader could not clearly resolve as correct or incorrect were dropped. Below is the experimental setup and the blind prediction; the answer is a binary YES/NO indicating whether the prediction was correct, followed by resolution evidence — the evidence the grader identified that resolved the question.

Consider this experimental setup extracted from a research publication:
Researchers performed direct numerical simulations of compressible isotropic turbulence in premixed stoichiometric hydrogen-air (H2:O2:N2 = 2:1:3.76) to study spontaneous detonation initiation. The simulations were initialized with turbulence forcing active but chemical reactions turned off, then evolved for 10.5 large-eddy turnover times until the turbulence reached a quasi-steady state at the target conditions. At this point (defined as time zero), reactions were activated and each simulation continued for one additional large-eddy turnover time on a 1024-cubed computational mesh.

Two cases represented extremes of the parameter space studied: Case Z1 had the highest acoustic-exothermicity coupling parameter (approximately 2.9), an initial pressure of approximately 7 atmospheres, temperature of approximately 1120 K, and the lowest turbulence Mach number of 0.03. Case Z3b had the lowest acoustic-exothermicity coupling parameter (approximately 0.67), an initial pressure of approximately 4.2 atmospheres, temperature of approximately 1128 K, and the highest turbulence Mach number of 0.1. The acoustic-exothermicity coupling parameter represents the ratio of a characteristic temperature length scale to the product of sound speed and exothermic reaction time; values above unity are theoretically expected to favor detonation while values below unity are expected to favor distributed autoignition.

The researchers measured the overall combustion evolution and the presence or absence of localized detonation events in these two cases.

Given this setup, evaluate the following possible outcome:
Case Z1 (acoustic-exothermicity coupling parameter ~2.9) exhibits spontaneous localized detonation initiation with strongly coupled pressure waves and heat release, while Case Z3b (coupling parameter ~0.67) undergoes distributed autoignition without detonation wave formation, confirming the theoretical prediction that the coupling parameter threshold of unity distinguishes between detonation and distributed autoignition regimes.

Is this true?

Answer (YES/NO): YES